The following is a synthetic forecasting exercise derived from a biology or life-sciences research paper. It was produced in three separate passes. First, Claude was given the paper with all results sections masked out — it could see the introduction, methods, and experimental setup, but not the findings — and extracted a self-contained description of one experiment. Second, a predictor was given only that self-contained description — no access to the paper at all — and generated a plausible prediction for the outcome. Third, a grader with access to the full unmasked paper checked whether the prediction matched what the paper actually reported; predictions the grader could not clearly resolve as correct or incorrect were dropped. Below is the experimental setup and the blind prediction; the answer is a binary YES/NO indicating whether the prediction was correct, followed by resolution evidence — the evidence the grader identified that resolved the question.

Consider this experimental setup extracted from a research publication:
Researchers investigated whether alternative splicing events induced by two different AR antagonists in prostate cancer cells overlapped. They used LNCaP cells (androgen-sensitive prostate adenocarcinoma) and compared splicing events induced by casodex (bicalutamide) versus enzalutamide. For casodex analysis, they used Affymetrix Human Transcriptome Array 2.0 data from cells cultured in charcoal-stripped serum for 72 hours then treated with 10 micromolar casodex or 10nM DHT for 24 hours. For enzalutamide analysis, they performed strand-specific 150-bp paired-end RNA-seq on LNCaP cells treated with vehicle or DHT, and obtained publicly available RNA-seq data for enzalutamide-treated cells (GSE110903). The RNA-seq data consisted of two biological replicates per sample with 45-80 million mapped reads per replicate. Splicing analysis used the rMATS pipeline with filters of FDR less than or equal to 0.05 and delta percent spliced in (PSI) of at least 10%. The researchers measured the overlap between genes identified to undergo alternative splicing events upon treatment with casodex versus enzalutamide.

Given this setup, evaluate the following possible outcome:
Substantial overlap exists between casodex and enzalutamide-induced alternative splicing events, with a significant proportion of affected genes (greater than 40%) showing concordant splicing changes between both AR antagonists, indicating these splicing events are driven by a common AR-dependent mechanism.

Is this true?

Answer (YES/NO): NO